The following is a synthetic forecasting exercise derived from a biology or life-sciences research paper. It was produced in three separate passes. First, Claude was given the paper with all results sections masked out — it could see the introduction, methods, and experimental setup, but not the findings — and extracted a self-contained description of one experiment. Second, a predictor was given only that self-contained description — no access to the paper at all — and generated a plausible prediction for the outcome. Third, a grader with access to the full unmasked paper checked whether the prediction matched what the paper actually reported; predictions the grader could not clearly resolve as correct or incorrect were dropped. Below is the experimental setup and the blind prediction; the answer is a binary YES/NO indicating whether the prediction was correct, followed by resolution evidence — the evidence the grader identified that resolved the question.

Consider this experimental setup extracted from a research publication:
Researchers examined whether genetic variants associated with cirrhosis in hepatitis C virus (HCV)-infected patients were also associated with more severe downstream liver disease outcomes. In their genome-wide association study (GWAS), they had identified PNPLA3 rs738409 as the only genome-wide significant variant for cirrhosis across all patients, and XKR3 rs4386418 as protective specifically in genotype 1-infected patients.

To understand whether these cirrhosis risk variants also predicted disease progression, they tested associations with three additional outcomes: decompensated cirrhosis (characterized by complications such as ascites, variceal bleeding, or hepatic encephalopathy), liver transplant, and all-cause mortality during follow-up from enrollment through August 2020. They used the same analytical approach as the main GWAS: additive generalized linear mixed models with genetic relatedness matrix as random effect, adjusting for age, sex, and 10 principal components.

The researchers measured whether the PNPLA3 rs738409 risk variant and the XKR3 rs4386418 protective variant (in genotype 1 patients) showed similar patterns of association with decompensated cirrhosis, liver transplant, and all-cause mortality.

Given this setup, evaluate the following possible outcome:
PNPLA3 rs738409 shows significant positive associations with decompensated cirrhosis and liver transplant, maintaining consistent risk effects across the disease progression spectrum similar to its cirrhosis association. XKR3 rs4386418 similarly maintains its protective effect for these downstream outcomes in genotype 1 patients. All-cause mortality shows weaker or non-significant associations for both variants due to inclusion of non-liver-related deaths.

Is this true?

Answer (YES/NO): NO